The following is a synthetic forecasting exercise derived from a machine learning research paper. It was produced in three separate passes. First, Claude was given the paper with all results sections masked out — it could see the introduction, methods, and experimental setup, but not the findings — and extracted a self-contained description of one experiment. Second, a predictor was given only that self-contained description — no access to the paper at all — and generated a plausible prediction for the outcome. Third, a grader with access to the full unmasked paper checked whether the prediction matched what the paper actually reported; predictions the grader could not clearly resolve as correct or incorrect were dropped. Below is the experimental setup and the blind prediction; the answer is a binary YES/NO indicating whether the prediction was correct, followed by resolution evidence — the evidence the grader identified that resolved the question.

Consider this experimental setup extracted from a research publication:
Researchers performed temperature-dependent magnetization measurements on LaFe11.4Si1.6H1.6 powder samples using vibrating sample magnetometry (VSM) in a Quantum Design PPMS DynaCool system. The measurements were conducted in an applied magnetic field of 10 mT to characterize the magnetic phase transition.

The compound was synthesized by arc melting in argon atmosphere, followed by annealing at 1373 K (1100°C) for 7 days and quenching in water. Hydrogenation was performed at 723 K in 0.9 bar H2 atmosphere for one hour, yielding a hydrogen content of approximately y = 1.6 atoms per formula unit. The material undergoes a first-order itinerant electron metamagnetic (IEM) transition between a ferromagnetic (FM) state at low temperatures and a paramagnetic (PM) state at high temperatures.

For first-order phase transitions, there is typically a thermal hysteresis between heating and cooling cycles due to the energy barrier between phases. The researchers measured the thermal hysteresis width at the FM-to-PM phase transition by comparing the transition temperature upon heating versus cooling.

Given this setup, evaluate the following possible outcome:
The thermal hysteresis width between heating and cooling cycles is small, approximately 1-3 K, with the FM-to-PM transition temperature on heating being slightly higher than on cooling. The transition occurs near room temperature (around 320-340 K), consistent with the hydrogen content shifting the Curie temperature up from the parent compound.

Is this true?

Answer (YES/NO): YES